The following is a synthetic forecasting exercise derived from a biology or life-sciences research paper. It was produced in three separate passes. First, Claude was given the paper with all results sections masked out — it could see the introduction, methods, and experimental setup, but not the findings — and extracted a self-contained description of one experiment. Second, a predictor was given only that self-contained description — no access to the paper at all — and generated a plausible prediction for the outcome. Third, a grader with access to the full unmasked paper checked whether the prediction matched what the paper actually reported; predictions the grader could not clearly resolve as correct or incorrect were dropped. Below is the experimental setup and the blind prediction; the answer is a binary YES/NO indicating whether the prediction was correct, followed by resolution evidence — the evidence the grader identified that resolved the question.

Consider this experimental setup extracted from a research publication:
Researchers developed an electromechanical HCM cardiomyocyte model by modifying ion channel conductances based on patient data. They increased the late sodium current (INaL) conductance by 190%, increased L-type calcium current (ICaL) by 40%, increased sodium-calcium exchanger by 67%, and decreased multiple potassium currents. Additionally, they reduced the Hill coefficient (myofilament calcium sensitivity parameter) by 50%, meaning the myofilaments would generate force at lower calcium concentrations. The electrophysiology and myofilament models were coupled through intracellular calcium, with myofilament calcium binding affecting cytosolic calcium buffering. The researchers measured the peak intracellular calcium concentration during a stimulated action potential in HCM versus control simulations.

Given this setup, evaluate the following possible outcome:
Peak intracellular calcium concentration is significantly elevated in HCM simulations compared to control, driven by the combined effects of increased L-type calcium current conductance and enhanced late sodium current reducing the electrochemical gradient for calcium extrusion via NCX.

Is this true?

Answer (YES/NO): NO